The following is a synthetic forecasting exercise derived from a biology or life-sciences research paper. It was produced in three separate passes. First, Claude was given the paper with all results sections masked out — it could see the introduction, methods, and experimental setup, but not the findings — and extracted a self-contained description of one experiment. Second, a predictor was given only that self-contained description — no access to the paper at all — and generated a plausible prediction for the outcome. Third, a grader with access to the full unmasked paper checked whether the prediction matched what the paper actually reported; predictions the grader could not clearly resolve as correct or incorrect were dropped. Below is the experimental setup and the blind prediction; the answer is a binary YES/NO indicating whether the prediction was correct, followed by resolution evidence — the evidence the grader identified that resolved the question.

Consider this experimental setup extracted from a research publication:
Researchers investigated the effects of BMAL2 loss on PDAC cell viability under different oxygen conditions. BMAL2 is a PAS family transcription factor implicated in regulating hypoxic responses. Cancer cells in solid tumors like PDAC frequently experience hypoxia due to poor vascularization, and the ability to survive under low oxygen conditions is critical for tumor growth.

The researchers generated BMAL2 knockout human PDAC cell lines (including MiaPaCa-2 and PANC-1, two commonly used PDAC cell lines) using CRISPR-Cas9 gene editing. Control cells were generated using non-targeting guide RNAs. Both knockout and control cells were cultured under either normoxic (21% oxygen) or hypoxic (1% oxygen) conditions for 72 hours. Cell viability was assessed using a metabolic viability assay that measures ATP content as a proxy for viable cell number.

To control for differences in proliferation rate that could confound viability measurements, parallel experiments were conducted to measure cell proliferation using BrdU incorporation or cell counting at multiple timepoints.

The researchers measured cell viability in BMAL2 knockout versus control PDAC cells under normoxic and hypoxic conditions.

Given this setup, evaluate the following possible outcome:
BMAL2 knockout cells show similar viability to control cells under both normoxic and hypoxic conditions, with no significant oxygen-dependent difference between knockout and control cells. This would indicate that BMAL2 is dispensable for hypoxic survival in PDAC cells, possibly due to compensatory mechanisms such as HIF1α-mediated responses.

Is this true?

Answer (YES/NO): NO